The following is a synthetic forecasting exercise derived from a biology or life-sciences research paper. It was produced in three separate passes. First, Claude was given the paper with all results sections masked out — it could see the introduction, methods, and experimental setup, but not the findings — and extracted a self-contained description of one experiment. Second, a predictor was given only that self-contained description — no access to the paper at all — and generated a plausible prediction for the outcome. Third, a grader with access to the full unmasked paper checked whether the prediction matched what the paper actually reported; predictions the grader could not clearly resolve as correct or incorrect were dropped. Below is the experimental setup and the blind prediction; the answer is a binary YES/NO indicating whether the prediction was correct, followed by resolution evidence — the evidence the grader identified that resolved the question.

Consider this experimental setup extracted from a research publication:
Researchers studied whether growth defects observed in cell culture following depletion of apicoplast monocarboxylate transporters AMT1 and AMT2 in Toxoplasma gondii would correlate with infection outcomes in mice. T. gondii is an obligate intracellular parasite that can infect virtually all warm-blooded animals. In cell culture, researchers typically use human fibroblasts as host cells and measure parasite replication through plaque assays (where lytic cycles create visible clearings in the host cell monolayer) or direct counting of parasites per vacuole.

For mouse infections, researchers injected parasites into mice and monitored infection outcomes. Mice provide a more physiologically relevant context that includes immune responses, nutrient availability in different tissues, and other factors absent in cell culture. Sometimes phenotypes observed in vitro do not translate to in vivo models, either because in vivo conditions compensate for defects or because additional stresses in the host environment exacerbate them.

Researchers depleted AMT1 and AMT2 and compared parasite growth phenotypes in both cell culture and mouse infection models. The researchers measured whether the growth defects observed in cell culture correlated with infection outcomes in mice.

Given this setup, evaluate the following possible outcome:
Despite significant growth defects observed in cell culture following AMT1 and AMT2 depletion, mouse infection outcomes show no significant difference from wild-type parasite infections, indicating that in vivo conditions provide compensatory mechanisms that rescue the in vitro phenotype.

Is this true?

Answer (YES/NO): NO